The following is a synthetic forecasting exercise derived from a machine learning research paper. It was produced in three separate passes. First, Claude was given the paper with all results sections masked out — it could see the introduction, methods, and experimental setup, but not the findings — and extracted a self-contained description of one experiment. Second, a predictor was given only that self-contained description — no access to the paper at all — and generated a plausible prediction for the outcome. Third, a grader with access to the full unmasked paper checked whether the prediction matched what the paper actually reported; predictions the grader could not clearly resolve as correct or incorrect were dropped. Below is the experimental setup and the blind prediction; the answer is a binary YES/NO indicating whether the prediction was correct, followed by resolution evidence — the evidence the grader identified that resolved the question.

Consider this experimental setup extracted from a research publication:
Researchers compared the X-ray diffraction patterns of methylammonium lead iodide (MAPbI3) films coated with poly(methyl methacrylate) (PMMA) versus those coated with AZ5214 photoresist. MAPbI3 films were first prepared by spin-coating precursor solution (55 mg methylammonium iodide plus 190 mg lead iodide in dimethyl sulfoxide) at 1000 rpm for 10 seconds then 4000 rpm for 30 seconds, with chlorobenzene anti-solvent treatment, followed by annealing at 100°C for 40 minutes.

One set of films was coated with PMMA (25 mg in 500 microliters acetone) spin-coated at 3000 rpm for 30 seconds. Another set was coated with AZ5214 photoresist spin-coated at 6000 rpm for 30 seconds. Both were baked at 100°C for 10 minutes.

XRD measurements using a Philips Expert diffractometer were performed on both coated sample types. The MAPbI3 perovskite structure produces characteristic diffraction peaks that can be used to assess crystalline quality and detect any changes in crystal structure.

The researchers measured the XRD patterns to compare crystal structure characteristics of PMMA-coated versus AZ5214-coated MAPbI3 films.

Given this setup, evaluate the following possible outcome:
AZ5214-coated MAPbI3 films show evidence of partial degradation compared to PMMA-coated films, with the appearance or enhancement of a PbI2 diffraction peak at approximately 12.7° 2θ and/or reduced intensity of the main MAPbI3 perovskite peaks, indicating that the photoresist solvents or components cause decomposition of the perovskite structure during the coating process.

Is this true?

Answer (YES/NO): NO